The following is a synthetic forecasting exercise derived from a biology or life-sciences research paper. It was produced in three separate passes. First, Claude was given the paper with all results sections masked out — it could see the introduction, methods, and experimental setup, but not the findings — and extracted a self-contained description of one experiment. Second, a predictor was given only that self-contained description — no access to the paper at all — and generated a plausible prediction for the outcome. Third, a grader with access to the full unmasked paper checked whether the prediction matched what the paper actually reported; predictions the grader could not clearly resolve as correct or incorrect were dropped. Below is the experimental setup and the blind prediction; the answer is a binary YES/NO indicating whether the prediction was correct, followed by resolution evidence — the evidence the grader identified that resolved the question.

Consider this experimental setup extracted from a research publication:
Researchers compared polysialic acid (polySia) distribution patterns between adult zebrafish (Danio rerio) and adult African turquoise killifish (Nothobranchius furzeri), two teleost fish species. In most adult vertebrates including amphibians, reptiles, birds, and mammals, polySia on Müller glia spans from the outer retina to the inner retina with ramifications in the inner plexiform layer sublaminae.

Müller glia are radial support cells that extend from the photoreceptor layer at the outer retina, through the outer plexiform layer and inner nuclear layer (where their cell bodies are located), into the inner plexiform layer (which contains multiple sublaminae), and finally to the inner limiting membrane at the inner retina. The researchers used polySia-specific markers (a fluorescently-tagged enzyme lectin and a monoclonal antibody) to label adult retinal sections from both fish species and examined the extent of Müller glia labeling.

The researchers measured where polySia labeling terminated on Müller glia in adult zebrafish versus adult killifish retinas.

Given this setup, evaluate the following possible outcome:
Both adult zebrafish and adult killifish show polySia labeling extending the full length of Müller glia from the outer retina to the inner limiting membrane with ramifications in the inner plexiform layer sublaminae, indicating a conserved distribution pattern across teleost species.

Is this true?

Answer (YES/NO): NO